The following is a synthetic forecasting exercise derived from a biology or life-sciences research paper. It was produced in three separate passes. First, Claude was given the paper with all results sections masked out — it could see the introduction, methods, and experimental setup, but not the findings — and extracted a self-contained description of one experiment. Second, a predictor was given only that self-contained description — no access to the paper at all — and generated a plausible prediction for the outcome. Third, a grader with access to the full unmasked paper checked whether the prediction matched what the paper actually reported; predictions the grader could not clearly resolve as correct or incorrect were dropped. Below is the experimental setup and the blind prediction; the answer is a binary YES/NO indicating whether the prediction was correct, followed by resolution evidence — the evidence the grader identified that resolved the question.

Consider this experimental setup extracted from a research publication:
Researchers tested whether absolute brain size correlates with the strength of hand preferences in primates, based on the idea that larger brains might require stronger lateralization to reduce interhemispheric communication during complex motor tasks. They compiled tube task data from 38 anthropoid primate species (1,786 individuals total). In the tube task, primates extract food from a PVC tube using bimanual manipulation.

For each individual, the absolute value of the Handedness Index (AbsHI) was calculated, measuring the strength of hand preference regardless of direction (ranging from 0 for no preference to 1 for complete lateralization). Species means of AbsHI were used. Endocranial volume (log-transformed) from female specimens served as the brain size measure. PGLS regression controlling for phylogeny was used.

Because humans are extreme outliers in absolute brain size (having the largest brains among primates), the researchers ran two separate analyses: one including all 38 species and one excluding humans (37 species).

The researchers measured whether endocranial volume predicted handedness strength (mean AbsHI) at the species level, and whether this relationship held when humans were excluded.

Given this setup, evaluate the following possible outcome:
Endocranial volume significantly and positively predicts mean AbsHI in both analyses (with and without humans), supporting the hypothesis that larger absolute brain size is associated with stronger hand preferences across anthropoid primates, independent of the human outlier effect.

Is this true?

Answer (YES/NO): NO